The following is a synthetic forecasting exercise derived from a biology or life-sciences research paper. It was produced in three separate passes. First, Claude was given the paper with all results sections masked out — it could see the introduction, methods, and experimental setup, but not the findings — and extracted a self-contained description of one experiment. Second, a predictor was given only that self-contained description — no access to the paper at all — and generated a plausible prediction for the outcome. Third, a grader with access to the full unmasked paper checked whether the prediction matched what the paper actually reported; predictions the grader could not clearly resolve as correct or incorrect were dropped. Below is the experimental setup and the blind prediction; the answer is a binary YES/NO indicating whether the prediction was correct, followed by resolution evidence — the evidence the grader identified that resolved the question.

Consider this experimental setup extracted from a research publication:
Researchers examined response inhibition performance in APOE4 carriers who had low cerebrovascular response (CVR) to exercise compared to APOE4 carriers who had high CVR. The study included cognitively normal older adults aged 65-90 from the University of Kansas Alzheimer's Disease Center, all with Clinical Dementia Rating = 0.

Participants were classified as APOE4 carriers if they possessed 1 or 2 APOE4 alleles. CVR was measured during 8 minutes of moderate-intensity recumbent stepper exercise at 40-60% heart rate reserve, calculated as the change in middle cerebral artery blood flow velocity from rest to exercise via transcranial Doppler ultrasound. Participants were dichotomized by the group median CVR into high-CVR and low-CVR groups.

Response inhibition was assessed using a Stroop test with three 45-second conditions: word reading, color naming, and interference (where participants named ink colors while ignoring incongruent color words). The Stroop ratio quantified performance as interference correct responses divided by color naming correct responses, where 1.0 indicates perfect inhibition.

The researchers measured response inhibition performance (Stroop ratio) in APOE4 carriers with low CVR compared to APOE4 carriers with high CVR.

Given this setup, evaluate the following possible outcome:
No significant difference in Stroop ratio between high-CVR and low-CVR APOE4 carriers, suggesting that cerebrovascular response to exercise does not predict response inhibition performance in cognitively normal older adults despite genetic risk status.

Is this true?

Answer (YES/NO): NO